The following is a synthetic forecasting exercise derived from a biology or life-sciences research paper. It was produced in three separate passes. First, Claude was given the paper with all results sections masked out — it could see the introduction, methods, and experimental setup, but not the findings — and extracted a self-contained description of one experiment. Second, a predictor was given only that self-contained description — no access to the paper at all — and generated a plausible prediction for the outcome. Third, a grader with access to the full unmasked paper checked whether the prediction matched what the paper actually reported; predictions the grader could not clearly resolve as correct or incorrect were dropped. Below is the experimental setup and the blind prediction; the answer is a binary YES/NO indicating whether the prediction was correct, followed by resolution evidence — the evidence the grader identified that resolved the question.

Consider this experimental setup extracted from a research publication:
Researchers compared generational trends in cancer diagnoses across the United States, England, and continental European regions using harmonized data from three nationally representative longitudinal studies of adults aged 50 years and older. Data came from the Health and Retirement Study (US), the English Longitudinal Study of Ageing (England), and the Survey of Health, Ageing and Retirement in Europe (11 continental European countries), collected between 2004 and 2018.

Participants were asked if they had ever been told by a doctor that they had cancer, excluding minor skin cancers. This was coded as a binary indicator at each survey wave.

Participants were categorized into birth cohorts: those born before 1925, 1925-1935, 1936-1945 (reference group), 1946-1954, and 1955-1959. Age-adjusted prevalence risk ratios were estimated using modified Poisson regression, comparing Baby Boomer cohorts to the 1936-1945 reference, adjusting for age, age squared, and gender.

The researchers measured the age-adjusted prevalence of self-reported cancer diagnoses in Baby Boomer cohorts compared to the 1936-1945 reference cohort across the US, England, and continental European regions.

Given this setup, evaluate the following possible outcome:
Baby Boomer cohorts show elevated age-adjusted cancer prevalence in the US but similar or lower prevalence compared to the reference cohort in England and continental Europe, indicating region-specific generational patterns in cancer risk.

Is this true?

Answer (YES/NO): NO